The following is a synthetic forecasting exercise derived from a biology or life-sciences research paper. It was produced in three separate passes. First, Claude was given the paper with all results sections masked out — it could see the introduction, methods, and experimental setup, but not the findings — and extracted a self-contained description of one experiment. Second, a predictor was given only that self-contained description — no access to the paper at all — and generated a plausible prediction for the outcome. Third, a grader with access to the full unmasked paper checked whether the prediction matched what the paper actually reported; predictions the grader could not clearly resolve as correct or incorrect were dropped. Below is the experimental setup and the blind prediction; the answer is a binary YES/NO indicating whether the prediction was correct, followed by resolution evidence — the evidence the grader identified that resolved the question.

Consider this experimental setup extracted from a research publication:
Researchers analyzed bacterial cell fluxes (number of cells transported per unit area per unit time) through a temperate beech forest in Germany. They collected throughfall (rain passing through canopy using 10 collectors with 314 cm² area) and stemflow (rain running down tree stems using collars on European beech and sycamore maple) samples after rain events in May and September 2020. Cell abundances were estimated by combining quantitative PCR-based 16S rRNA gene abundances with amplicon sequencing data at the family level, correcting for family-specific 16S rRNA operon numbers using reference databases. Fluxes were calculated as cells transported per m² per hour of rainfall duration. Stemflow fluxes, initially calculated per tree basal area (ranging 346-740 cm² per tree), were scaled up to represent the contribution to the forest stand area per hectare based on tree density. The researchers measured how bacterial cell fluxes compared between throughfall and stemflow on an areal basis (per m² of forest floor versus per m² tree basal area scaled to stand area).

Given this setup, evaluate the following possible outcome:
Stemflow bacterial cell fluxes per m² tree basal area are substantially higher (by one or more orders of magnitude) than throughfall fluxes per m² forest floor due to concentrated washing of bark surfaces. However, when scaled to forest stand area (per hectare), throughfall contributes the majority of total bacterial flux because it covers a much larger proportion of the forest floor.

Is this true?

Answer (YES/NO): NO